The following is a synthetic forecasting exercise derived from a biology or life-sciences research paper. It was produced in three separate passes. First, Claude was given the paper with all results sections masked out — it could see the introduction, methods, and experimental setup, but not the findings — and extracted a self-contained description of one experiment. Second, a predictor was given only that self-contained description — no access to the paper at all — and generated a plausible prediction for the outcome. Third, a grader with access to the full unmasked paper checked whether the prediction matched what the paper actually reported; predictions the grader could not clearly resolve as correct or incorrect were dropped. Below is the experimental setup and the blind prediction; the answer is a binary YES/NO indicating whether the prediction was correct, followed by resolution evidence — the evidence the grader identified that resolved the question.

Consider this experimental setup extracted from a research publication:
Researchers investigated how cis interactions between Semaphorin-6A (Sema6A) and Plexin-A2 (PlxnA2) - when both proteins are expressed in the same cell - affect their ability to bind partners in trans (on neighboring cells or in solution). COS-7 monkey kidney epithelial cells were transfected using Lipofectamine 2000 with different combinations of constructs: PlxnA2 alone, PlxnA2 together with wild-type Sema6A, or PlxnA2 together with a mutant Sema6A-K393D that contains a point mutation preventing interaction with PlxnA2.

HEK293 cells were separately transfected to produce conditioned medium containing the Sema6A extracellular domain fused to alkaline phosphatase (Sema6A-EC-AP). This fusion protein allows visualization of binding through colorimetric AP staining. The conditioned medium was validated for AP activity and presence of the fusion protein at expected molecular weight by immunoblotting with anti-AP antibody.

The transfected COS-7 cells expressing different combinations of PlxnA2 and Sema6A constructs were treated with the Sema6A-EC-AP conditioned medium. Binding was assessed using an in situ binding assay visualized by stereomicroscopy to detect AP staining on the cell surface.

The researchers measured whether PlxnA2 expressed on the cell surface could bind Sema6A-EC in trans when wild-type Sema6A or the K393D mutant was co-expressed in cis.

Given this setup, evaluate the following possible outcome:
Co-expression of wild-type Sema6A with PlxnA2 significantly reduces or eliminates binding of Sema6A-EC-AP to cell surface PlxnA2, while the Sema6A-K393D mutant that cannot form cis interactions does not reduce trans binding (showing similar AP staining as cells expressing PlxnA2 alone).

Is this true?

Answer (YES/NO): NO